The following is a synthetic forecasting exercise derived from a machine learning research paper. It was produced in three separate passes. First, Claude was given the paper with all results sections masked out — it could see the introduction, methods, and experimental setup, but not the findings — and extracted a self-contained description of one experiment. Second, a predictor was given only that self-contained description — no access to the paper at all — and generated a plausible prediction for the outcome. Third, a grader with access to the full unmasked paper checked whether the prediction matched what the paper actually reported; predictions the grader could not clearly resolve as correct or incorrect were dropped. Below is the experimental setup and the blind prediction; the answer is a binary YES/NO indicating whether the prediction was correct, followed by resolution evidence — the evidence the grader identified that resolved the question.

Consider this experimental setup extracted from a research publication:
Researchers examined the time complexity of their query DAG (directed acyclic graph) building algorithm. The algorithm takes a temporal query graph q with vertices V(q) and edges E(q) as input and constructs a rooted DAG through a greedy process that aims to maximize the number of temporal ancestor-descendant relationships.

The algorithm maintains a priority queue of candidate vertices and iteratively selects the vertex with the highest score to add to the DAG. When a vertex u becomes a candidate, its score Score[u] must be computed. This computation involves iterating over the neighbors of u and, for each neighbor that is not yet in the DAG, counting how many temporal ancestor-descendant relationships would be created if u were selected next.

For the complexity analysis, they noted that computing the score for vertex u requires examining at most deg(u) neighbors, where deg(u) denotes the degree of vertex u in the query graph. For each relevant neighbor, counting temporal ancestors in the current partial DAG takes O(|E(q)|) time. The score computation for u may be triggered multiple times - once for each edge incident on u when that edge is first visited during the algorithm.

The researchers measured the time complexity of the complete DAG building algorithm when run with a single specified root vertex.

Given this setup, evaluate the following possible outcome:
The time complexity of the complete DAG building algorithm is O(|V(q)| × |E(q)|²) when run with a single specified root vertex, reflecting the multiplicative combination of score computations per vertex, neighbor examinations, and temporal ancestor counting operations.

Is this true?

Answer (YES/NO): NO